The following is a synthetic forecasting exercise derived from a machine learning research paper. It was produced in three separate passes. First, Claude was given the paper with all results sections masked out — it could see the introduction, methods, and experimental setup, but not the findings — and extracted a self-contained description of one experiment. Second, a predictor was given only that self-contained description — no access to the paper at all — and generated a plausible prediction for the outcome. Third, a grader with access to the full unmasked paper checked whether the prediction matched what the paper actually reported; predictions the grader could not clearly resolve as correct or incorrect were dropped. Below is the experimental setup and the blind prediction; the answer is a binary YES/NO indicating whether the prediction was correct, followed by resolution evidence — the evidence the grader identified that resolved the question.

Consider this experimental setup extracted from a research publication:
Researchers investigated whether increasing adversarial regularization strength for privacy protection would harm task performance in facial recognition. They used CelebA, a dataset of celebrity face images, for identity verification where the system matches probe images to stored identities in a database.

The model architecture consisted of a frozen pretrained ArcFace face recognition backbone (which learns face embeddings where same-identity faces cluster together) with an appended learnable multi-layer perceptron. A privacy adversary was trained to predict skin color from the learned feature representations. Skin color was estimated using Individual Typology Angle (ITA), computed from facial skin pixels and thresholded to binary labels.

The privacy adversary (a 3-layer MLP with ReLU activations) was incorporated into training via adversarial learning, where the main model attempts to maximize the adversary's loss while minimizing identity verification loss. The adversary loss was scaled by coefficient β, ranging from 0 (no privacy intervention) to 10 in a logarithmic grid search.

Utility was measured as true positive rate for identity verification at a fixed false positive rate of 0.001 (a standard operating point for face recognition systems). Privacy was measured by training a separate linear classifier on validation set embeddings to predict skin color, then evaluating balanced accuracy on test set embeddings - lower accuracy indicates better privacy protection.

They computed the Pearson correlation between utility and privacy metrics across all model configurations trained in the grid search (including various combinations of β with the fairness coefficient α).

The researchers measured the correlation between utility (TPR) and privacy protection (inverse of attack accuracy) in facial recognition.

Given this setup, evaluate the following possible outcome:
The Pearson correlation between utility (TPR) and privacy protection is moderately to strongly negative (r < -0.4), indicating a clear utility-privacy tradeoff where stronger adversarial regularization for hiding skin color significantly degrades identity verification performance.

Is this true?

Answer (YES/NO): NO